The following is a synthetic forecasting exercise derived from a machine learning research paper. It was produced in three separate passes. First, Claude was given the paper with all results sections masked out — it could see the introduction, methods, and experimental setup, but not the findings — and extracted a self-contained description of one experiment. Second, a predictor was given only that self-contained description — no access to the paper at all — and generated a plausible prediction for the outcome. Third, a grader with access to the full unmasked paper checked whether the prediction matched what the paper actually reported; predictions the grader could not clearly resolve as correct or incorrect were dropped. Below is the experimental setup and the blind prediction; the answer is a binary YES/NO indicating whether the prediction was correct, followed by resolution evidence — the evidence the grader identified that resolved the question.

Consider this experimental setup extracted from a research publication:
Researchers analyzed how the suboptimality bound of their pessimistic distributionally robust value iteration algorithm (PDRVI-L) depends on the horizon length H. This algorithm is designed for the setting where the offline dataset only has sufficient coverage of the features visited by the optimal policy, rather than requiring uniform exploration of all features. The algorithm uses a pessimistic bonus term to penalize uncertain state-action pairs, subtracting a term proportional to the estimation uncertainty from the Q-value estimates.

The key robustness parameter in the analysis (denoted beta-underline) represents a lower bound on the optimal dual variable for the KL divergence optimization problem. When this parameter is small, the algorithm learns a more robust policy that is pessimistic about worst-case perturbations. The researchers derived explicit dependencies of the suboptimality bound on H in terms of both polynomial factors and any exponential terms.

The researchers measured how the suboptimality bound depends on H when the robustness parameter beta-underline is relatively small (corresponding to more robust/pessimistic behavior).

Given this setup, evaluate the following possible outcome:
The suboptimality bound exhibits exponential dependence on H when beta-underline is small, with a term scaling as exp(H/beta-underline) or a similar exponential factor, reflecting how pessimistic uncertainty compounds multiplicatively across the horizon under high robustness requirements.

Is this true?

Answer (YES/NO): YES